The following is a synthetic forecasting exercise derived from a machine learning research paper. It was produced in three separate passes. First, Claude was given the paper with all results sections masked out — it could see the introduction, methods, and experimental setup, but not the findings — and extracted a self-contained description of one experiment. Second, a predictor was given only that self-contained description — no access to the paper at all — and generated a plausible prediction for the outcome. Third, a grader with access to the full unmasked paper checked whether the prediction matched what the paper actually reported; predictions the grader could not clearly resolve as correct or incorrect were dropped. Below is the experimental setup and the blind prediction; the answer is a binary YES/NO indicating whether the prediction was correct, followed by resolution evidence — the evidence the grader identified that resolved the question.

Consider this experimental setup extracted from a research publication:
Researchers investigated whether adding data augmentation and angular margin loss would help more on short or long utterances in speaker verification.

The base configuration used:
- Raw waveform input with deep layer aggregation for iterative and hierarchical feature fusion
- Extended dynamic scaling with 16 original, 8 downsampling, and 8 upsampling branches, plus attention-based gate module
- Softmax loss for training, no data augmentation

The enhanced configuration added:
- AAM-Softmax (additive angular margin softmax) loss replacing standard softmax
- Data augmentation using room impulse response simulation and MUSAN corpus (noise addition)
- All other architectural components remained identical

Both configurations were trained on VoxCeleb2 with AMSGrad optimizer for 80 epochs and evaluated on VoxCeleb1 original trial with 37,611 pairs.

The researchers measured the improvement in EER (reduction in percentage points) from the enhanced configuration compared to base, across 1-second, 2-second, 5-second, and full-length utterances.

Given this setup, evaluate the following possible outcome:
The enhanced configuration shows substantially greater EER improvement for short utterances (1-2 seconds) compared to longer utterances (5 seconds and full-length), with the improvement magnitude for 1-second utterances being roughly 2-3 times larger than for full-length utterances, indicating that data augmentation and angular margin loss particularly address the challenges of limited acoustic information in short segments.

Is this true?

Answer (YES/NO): NO